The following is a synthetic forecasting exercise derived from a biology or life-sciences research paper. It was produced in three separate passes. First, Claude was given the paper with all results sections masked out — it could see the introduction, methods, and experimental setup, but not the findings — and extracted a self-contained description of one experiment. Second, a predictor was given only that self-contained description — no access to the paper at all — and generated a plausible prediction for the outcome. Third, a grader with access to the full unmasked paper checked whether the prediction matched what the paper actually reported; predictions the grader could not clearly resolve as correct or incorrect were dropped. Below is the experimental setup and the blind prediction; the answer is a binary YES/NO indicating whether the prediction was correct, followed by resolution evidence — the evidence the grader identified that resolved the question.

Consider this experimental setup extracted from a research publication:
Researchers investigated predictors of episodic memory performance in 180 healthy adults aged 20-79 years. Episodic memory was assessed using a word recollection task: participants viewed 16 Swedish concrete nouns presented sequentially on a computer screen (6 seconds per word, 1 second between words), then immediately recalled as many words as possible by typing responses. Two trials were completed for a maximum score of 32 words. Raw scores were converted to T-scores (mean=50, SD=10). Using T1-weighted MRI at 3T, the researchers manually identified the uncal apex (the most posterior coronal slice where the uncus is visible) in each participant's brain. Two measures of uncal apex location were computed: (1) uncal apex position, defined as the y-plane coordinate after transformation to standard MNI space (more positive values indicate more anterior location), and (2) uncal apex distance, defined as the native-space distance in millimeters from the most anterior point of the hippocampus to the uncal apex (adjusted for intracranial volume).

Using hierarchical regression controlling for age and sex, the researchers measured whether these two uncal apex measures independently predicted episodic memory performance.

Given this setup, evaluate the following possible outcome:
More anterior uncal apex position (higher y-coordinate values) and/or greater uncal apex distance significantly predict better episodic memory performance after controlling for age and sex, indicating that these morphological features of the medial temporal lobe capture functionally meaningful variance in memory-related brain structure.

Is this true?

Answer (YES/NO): NO